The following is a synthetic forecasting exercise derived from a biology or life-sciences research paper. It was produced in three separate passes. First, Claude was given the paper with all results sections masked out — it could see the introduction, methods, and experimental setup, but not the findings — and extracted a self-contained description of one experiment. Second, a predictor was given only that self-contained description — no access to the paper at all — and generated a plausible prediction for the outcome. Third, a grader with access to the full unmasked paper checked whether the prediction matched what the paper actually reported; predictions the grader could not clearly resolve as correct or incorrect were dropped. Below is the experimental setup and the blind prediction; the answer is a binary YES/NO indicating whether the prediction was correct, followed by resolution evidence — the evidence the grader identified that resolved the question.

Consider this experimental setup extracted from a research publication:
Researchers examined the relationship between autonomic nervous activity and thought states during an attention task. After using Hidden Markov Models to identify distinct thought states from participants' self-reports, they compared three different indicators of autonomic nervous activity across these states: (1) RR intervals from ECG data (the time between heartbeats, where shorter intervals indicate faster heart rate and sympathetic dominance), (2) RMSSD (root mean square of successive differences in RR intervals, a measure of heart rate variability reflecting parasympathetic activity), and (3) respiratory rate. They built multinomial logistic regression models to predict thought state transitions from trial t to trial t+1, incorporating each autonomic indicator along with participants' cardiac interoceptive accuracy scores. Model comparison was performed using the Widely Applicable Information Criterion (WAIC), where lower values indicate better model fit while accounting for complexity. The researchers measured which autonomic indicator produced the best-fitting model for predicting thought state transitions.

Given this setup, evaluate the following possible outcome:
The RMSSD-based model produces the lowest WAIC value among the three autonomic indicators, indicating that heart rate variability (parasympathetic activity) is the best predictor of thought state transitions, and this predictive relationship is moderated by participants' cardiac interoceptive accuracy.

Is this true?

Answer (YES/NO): NO